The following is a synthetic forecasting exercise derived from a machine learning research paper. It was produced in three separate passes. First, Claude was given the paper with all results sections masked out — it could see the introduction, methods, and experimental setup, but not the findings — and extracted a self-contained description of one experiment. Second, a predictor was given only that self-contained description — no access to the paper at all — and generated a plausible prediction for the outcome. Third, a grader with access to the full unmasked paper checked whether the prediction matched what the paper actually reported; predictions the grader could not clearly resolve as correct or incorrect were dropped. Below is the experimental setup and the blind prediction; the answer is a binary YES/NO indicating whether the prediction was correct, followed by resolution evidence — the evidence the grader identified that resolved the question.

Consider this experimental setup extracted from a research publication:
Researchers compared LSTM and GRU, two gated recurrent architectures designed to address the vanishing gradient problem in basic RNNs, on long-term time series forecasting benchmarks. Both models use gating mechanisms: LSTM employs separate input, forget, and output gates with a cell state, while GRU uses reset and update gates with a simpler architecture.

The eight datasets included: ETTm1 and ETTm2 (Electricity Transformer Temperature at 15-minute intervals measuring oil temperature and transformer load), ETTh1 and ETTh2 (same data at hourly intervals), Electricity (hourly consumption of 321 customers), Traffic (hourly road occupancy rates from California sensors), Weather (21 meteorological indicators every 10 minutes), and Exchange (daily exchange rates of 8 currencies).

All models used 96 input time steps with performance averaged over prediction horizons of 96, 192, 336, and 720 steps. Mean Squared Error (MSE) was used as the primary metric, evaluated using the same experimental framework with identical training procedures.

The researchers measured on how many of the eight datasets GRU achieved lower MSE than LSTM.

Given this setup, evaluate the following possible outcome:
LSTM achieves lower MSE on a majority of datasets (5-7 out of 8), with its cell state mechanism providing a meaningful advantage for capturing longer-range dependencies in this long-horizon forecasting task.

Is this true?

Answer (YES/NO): YES